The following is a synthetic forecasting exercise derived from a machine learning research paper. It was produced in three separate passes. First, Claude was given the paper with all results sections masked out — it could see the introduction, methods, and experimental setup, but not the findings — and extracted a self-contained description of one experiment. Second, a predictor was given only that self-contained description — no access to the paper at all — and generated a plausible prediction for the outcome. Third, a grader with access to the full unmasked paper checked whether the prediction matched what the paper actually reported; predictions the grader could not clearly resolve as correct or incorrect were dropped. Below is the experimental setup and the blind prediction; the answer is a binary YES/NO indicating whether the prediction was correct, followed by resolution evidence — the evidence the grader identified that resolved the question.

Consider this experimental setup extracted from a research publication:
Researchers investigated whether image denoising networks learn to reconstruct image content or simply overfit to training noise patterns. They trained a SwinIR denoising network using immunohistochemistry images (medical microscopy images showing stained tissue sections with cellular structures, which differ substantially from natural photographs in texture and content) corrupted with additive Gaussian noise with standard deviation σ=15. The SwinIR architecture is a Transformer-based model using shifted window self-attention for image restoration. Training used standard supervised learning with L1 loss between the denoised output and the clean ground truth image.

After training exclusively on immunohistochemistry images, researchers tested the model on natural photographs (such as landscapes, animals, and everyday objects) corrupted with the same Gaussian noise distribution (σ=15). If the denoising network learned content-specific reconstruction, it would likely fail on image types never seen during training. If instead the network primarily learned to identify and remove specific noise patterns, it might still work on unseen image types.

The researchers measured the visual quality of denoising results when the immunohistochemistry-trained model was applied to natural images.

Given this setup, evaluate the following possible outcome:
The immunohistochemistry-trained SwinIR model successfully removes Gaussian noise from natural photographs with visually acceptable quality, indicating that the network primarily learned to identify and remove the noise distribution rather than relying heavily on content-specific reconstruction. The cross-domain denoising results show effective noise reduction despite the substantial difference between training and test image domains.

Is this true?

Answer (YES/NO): YES